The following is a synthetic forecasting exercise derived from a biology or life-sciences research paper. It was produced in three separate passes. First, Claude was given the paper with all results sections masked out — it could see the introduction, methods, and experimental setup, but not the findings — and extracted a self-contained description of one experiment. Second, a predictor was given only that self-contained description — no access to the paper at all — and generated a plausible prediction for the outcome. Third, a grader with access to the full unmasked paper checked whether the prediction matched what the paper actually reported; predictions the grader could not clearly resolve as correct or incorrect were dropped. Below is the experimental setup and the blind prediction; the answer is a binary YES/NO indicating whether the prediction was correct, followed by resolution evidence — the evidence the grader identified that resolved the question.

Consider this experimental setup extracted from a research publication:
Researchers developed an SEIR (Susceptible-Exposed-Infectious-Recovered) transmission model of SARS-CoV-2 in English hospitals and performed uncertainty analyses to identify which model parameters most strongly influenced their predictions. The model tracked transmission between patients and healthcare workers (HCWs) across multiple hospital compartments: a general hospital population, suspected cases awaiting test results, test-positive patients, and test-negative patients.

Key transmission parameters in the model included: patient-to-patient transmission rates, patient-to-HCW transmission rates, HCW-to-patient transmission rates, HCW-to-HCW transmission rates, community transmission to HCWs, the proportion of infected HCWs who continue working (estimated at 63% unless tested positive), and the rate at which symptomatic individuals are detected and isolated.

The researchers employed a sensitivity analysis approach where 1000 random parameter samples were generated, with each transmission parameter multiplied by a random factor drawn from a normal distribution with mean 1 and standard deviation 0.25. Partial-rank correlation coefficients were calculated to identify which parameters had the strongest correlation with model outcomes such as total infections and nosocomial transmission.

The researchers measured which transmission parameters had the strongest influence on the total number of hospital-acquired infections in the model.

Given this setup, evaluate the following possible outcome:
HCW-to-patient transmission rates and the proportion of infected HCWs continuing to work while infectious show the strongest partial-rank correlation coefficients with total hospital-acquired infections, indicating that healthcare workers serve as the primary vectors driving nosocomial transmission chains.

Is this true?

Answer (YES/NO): NO